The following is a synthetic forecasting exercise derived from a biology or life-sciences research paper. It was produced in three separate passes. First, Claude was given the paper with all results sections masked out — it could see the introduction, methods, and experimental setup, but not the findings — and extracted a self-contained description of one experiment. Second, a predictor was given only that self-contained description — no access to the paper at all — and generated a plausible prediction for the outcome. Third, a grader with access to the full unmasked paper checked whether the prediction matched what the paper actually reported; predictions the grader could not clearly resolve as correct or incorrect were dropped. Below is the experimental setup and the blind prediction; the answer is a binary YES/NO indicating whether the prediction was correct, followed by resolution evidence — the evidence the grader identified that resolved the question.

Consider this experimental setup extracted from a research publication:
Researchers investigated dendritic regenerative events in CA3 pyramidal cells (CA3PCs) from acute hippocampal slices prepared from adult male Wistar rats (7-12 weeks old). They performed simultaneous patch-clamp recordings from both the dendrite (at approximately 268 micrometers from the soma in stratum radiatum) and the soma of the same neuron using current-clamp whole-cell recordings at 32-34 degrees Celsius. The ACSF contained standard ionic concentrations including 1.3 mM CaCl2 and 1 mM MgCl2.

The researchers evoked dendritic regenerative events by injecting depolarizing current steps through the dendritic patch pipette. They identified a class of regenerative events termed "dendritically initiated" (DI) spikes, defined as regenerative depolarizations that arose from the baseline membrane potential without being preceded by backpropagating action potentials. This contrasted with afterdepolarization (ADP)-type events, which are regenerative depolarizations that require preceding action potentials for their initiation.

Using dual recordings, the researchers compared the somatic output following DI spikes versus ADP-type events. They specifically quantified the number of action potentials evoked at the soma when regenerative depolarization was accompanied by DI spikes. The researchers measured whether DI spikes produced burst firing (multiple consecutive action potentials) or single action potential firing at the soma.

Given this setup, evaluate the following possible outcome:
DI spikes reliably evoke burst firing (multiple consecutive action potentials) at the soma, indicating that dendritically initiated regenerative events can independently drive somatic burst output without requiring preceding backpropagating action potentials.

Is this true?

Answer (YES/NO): NO